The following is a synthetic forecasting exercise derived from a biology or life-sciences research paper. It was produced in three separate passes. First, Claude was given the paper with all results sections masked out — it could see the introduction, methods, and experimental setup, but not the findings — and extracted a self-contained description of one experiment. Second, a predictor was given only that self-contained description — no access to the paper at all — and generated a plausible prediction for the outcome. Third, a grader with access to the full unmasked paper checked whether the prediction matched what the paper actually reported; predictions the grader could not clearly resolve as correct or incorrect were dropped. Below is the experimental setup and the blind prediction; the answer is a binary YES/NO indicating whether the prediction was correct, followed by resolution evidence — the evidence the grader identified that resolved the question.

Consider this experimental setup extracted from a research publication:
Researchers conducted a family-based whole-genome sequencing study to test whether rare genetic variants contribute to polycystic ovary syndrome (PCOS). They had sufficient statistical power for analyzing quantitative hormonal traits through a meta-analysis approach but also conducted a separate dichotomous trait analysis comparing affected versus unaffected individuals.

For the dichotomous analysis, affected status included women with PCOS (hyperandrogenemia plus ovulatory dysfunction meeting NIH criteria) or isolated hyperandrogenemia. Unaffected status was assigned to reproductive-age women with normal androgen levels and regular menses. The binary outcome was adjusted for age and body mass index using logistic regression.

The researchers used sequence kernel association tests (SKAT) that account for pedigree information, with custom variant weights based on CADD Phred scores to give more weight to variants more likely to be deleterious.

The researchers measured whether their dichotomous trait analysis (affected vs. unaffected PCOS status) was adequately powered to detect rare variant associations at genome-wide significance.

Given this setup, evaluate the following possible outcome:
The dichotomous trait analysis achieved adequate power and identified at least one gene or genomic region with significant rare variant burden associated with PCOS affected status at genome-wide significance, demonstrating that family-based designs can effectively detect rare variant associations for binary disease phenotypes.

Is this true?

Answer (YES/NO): NO